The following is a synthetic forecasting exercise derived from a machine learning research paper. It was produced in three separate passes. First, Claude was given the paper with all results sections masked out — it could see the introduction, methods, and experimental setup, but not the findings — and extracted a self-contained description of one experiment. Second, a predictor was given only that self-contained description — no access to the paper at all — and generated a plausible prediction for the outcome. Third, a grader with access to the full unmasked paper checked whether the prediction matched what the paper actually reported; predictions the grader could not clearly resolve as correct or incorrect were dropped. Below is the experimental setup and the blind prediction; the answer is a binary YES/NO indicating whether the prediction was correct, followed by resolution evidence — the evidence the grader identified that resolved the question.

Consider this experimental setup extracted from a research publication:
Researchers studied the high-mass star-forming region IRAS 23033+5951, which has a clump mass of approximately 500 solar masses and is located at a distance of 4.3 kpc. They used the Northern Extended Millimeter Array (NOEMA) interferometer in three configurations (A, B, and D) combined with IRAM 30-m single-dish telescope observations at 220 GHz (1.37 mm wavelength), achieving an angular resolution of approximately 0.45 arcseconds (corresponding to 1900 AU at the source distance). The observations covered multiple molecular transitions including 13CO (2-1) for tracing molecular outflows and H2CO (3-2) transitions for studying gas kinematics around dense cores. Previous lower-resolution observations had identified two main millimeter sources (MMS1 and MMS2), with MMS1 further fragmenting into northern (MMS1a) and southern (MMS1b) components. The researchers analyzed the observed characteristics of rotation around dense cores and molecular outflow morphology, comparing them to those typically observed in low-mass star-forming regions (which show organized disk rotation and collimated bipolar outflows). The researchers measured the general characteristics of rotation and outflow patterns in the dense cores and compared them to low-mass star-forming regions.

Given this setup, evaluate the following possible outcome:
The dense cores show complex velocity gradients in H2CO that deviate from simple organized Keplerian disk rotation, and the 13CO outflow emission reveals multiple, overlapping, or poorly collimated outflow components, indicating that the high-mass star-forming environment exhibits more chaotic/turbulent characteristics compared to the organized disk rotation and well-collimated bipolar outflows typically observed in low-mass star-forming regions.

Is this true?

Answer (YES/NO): NO